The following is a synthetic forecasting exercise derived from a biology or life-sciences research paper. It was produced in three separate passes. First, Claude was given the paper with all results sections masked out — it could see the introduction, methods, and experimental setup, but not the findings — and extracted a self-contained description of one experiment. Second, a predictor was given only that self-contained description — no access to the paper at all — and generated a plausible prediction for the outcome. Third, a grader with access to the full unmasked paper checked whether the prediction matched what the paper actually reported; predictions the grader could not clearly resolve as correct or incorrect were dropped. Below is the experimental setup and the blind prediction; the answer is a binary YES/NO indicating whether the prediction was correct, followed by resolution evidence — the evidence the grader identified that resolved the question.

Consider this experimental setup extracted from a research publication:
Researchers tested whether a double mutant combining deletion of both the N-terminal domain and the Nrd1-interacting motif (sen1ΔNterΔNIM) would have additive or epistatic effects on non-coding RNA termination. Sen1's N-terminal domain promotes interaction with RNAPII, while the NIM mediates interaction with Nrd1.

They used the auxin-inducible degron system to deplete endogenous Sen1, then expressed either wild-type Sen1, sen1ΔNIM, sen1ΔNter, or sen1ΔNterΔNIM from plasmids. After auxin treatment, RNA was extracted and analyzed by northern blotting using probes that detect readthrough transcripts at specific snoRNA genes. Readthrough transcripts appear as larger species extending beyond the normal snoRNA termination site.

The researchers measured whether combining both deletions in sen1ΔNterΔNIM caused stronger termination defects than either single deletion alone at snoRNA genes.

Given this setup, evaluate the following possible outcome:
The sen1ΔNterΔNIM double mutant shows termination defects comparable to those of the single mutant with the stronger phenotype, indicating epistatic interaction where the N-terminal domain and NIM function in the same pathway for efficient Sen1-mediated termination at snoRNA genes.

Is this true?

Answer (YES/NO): NO